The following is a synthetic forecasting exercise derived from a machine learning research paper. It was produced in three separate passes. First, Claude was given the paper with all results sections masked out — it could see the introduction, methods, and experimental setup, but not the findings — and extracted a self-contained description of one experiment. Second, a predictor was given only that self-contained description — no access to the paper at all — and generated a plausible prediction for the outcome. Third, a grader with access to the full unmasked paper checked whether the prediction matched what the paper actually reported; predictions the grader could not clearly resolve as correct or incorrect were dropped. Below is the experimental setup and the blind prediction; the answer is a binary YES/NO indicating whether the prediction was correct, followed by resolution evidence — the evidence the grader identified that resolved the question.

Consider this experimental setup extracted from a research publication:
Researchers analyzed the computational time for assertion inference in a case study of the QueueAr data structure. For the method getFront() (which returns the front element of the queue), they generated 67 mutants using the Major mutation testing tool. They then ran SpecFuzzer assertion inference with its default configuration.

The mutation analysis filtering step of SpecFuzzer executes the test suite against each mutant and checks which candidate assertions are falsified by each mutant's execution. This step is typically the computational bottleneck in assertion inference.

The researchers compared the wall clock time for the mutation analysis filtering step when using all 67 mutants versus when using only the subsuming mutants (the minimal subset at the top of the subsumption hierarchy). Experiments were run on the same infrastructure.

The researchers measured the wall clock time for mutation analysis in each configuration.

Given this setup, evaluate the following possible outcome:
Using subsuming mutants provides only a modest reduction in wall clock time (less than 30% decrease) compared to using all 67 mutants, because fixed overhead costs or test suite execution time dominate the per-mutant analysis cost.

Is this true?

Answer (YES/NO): NO